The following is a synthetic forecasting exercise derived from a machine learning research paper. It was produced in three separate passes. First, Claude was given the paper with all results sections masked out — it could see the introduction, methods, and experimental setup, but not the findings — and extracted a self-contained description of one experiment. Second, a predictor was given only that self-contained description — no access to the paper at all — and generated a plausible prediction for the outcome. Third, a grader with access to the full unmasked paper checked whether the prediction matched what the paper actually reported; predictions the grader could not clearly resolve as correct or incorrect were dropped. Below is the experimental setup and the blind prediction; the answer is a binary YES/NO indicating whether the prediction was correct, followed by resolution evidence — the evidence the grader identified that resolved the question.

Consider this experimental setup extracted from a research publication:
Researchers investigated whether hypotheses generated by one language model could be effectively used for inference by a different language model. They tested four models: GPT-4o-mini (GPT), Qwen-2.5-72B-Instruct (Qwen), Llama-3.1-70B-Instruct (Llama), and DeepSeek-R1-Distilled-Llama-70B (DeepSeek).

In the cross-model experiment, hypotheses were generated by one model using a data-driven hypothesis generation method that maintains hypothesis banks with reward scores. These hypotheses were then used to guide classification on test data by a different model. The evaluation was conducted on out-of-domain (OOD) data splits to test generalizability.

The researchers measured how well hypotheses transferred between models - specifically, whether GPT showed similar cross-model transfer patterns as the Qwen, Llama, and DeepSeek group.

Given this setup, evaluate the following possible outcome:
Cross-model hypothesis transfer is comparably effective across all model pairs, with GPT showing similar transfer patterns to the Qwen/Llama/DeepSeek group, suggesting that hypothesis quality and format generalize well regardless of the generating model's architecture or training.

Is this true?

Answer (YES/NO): NO